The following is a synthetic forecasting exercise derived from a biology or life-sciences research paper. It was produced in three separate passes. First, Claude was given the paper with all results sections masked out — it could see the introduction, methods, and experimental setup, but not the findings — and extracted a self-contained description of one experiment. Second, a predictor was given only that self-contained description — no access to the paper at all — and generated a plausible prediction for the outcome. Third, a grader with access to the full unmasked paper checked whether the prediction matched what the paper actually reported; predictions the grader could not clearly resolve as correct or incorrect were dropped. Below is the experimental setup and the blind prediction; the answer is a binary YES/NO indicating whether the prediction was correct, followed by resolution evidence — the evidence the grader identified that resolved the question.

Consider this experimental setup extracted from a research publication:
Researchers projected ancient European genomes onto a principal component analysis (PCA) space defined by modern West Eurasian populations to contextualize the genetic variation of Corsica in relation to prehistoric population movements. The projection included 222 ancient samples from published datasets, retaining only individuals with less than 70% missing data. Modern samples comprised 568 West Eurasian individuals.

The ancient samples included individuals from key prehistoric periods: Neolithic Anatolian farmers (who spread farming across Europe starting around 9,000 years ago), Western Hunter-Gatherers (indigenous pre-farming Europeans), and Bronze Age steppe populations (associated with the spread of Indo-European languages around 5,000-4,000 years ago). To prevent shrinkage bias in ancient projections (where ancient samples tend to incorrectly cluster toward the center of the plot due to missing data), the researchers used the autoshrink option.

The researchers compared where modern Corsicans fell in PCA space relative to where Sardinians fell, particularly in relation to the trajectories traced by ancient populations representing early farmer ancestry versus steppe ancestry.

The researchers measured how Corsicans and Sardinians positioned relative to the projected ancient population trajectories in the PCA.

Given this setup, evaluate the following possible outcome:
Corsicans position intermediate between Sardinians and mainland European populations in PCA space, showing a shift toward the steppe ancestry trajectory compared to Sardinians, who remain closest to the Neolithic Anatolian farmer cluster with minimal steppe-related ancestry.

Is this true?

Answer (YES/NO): YES